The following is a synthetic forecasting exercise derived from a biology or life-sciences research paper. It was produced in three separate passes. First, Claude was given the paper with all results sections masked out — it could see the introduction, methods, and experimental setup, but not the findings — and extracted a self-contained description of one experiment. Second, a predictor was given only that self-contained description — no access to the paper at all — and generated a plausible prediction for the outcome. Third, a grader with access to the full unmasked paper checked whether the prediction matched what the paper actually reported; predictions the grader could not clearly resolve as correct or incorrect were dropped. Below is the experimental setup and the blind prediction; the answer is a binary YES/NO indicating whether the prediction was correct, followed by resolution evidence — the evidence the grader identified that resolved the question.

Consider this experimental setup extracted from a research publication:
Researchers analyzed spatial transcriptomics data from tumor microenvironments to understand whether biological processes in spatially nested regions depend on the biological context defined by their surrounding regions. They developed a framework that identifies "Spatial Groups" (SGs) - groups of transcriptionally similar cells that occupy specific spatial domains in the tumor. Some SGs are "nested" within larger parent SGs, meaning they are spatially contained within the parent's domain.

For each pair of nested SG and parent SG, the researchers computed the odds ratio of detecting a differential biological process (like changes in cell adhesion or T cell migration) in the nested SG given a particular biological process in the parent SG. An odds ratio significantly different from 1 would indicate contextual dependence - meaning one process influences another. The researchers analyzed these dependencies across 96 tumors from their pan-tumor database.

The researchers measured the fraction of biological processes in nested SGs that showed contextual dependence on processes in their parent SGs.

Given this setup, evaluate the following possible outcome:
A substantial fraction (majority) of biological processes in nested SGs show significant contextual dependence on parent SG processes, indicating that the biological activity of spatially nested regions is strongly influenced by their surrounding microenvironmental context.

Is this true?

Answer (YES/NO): YES